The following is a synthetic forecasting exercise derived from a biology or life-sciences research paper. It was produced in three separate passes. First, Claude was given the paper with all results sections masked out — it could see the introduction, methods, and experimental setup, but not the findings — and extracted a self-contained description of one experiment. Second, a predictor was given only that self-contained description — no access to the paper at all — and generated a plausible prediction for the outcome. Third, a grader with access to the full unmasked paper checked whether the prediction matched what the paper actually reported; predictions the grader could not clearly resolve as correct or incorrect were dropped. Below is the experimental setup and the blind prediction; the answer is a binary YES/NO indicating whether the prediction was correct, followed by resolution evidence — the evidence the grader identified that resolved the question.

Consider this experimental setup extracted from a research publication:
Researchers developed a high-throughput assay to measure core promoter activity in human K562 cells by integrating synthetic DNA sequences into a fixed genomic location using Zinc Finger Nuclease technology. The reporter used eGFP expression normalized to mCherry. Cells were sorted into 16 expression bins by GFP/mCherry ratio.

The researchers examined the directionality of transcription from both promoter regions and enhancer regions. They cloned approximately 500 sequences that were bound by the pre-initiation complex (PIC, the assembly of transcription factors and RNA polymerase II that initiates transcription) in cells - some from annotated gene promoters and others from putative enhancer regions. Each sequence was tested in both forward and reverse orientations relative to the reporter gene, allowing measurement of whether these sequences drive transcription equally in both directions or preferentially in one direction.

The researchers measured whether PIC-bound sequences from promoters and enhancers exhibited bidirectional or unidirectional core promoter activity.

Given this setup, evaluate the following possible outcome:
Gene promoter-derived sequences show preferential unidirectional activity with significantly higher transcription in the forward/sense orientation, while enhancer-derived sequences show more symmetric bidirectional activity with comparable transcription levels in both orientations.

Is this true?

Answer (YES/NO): NO